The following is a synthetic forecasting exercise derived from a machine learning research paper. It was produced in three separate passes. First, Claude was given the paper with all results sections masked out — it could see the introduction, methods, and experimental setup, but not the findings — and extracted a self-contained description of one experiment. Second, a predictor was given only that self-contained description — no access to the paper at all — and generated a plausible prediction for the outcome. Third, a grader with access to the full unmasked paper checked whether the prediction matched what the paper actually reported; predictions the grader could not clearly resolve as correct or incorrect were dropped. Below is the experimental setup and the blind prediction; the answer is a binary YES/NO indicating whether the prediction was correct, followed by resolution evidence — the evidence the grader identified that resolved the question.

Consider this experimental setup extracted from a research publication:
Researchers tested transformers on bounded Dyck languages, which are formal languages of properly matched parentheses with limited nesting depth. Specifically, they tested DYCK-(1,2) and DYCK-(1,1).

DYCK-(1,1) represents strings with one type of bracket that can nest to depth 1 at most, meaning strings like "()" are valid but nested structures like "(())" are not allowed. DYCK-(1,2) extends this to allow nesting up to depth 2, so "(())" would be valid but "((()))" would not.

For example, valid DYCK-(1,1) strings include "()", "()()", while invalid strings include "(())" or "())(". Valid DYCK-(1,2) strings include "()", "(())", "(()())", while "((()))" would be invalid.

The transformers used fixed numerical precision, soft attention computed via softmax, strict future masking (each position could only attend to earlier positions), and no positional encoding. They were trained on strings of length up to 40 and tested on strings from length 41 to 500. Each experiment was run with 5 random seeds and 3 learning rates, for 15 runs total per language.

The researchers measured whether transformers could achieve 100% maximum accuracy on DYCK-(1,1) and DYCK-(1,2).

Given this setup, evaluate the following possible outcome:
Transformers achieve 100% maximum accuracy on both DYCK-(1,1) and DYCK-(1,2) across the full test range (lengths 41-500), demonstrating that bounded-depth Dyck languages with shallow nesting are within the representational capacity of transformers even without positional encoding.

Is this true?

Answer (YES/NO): NO